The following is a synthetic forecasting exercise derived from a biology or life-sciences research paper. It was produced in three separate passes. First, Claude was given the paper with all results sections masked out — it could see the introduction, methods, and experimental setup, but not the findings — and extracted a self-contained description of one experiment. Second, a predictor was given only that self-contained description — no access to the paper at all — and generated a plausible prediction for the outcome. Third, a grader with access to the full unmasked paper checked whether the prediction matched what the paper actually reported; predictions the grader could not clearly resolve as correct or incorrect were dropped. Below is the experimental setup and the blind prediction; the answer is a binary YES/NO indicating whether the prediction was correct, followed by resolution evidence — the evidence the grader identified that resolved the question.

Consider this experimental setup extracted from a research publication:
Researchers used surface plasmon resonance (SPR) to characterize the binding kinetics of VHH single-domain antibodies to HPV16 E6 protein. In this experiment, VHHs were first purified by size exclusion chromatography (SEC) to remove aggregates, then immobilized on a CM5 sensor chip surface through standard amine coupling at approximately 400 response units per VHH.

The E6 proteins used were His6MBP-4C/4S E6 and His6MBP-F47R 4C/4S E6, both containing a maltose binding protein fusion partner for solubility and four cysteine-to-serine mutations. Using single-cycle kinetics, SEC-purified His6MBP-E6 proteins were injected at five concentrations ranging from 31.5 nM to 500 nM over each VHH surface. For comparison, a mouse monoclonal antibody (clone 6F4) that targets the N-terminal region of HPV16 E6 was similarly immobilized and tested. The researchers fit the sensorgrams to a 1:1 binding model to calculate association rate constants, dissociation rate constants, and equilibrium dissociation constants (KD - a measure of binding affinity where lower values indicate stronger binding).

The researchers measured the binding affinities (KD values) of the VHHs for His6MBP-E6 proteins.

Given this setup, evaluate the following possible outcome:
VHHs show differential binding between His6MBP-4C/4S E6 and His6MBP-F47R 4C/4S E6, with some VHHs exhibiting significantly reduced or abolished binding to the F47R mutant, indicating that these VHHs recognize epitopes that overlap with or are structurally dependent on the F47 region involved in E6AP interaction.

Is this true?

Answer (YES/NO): NO